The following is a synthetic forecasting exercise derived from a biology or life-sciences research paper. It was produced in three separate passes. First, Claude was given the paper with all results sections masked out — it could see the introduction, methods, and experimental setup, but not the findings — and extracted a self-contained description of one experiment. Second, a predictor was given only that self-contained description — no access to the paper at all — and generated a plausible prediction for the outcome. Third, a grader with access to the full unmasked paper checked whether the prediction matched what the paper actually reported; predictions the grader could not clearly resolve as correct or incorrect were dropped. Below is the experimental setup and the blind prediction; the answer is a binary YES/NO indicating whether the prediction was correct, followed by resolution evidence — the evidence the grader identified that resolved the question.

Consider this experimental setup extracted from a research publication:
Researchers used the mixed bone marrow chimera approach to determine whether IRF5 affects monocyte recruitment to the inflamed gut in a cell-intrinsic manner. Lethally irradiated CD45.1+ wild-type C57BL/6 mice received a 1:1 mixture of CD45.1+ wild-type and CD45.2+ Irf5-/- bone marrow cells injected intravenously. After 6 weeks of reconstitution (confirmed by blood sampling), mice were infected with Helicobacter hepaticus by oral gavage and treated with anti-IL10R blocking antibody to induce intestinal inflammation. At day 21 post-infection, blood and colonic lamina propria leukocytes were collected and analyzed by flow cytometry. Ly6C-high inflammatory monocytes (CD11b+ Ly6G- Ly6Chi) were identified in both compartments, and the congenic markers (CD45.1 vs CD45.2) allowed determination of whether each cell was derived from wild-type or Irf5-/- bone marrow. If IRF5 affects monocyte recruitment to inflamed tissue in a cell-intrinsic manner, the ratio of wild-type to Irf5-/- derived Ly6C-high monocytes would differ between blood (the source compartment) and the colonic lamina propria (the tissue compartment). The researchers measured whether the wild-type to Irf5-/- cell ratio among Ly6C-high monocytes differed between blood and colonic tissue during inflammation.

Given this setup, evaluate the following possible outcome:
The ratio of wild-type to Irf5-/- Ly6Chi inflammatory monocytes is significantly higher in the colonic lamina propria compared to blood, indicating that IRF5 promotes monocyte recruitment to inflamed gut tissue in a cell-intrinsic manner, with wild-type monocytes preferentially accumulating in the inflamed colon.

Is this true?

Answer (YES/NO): YES